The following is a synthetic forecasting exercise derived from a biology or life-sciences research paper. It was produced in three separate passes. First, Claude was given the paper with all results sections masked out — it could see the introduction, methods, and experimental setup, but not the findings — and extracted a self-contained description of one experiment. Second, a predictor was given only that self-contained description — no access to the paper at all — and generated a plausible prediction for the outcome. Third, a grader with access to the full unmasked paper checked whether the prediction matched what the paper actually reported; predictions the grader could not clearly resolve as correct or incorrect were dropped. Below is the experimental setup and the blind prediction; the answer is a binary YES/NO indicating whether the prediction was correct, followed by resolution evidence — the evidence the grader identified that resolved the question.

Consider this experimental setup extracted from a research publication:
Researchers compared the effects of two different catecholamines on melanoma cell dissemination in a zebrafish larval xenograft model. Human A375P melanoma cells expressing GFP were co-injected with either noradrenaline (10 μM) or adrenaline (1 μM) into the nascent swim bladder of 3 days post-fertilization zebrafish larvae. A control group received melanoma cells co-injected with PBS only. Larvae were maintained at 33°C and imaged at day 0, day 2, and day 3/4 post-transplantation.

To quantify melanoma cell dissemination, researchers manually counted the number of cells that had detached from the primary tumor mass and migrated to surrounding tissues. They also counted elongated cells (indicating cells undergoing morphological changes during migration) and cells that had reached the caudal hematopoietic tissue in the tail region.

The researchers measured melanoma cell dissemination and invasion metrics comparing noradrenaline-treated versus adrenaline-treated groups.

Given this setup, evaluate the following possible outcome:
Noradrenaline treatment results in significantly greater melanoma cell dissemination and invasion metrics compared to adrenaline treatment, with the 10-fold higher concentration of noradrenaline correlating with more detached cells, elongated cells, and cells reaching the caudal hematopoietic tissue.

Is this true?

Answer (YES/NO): NO